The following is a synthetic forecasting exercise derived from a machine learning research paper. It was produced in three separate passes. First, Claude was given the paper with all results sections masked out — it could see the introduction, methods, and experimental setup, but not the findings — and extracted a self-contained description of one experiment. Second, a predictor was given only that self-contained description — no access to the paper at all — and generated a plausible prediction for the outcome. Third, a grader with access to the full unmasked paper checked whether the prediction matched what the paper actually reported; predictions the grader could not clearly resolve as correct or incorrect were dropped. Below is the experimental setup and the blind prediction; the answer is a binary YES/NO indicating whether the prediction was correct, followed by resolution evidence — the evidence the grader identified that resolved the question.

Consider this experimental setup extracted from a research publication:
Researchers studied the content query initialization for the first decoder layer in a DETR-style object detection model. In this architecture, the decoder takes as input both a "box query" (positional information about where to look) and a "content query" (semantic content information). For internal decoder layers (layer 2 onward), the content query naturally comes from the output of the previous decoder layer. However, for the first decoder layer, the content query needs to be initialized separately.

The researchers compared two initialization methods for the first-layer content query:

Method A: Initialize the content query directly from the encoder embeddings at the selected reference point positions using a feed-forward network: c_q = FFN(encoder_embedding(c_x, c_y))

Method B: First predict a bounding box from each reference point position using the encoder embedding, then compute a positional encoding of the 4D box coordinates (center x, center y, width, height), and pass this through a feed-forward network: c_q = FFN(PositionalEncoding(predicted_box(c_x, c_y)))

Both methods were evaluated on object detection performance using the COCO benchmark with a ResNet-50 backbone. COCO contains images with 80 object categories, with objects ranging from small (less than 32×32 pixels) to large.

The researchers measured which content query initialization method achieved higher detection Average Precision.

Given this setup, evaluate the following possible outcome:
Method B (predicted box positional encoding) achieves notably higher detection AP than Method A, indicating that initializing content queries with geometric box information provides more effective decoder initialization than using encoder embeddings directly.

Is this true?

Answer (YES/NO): NO